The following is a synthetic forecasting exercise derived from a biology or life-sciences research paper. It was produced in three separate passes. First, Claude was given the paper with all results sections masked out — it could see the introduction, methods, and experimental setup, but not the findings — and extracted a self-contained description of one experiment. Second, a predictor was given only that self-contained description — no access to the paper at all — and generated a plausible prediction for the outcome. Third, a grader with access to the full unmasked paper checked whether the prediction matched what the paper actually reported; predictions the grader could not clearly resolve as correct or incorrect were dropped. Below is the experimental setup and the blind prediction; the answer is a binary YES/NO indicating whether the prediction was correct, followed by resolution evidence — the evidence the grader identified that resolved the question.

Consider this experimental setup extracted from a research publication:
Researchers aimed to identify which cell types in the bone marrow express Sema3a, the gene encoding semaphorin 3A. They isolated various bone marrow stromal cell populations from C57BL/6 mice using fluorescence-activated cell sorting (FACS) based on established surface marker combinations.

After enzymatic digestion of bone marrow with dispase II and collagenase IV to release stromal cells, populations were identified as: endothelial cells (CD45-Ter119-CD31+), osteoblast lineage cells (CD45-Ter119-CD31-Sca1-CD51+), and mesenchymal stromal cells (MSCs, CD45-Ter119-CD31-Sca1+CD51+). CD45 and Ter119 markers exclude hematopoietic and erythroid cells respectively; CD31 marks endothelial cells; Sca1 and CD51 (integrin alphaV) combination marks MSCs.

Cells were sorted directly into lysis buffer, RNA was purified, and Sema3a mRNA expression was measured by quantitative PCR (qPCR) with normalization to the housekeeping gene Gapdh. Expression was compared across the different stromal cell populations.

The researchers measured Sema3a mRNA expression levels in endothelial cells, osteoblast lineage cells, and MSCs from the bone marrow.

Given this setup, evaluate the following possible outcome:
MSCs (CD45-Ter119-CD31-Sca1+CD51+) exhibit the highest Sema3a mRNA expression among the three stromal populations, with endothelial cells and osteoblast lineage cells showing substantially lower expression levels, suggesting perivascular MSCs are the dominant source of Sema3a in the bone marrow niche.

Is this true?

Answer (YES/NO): NO